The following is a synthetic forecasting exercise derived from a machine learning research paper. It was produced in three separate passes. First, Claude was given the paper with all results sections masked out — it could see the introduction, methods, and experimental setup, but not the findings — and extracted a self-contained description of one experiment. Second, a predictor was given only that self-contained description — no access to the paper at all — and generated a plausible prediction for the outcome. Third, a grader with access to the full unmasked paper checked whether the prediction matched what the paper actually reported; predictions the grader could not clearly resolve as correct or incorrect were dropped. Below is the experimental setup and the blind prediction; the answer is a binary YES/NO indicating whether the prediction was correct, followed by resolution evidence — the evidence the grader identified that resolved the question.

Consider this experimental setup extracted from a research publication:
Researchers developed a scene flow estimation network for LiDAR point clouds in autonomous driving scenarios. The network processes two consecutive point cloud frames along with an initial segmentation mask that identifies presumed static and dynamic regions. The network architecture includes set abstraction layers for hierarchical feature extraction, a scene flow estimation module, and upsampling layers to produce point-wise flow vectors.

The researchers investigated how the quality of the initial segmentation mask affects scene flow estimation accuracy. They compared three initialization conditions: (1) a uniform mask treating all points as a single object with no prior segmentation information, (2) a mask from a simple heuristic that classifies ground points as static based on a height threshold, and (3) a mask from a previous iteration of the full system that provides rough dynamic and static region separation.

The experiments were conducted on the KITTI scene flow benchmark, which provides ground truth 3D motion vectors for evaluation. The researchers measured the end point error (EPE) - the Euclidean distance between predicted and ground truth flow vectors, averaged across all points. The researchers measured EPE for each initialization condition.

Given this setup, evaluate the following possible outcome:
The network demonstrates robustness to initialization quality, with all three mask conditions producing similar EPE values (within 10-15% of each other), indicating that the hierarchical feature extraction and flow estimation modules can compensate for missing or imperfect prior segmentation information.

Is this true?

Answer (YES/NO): NO